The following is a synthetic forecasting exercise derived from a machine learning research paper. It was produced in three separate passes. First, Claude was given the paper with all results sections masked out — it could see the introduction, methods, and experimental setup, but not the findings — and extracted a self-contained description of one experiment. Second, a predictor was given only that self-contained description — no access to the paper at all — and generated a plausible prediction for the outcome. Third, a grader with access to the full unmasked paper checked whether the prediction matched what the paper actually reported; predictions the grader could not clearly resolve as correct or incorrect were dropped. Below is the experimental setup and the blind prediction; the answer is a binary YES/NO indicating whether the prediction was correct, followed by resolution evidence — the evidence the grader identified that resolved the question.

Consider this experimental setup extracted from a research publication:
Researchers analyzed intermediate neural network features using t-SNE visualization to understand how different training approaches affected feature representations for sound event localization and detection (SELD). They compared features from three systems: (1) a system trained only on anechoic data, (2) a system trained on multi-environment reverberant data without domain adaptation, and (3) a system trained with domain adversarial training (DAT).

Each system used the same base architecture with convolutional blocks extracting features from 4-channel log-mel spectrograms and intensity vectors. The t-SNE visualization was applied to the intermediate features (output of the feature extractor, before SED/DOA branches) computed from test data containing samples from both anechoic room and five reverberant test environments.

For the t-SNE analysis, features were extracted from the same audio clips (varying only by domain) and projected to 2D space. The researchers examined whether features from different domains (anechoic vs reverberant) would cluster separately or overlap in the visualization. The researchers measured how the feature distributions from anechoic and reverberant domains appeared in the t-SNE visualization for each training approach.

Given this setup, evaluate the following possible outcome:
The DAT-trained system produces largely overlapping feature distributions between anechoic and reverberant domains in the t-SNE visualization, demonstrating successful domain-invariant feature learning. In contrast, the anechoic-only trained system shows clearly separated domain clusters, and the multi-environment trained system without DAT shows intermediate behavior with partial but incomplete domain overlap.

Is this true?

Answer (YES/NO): NO